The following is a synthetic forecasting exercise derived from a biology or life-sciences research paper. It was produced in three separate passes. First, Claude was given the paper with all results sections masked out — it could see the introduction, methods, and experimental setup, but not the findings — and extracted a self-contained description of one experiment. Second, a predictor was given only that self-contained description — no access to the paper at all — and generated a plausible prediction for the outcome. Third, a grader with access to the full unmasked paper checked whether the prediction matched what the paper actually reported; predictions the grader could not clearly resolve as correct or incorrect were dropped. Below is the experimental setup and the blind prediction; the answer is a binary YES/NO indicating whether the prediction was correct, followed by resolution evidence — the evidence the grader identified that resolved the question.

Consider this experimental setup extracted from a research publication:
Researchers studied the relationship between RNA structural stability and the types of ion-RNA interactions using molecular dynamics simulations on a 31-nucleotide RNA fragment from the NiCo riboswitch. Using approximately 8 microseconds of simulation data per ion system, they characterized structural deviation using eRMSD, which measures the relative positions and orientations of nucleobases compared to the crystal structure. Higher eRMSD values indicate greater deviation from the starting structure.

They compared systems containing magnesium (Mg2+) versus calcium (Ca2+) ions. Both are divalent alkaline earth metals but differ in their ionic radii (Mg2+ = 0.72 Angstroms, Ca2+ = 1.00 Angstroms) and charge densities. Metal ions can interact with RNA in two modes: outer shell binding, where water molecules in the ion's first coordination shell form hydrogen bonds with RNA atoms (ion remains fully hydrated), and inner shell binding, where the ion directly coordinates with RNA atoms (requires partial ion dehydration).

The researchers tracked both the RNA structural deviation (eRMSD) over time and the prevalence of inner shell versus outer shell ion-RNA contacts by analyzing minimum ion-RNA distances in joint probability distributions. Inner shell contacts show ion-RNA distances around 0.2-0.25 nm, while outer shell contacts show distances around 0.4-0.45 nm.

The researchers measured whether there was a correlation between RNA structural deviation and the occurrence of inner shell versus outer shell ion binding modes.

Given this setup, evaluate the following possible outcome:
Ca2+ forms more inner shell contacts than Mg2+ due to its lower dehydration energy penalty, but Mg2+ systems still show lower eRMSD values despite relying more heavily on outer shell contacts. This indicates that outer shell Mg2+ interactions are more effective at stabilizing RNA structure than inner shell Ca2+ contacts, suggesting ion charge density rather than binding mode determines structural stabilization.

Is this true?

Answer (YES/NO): NO